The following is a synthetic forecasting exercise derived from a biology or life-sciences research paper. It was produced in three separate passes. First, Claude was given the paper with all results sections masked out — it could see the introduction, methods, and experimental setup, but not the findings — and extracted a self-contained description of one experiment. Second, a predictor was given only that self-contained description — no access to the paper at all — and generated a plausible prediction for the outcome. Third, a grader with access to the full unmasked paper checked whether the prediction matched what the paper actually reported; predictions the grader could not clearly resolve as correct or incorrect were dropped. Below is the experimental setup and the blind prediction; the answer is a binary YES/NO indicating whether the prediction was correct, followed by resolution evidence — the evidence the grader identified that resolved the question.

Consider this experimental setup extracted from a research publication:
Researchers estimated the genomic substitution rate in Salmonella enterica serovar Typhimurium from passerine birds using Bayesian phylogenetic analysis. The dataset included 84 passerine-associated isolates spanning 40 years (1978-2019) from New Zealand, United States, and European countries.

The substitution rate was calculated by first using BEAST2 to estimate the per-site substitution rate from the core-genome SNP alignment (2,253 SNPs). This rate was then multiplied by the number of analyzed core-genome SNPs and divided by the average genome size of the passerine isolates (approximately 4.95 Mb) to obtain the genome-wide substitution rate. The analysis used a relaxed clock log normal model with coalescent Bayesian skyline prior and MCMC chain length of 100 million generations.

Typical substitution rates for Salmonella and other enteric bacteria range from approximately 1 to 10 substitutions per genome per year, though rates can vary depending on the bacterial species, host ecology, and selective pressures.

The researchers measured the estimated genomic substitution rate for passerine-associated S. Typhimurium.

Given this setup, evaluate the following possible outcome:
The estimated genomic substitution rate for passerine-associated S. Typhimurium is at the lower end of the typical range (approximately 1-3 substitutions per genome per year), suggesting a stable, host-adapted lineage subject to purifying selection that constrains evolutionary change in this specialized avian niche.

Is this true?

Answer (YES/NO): NO